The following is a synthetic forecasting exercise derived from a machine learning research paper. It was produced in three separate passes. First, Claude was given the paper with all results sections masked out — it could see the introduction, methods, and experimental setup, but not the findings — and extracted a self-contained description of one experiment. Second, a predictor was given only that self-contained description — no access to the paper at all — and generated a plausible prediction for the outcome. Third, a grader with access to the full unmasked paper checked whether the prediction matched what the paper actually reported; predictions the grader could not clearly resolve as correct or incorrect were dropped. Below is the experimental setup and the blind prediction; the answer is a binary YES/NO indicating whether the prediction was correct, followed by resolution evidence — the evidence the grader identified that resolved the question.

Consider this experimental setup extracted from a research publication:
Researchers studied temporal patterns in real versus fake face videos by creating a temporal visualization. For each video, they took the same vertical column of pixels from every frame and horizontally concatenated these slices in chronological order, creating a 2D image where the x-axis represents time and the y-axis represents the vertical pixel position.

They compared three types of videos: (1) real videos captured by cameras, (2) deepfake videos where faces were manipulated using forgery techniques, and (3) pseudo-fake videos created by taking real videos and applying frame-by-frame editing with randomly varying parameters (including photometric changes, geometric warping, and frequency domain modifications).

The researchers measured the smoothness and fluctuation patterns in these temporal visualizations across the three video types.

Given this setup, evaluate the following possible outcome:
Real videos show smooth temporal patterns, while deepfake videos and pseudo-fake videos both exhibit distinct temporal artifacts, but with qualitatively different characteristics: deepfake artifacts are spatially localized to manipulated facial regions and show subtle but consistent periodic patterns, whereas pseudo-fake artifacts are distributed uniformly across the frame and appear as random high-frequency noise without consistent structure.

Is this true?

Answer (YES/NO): NO